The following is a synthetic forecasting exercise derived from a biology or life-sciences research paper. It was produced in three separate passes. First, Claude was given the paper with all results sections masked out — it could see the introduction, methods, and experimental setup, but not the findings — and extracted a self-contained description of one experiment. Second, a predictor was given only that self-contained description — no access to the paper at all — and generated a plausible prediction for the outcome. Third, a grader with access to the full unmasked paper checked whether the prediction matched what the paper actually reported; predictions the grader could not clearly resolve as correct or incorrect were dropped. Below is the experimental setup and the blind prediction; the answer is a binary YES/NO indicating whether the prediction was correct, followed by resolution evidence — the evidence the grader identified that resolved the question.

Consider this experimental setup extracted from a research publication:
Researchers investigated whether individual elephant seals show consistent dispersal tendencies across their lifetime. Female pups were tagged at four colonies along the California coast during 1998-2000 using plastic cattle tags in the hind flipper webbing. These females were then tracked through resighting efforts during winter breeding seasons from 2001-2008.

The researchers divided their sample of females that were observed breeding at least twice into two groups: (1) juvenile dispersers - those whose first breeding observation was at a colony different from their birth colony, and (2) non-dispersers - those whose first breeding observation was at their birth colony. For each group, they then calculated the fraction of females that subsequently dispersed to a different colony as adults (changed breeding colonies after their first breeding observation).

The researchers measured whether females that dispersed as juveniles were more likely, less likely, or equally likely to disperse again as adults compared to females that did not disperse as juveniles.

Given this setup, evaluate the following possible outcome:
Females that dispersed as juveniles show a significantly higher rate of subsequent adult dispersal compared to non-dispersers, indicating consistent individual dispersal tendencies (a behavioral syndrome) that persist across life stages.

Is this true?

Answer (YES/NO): YES